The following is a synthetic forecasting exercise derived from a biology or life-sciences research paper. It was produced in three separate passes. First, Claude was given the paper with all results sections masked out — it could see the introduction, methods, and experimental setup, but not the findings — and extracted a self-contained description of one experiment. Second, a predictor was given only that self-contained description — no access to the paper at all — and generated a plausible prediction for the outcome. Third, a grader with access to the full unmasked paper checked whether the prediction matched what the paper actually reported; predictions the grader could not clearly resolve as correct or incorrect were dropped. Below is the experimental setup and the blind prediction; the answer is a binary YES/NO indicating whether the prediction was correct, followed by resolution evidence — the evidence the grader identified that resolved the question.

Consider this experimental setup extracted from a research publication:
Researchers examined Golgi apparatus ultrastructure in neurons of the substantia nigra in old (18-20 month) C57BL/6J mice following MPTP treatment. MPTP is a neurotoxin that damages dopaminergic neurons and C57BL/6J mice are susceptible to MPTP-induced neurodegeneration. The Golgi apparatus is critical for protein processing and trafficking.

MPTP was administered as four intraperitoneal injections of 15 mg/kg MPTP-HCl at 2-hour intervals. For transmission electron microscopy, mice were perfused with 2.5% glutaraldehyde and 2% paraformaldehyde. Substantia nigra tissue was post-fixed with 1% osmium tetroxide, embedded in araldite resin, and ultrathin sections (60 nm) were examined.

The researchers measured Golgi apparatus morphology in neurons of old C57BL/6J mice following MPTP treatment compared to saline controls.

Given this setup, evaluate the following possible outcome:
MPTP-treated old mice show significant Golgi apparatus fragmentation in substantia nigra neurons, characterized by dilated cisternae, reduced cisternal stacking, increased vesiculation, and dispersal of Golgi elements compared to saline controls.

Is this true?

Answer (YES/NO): NO